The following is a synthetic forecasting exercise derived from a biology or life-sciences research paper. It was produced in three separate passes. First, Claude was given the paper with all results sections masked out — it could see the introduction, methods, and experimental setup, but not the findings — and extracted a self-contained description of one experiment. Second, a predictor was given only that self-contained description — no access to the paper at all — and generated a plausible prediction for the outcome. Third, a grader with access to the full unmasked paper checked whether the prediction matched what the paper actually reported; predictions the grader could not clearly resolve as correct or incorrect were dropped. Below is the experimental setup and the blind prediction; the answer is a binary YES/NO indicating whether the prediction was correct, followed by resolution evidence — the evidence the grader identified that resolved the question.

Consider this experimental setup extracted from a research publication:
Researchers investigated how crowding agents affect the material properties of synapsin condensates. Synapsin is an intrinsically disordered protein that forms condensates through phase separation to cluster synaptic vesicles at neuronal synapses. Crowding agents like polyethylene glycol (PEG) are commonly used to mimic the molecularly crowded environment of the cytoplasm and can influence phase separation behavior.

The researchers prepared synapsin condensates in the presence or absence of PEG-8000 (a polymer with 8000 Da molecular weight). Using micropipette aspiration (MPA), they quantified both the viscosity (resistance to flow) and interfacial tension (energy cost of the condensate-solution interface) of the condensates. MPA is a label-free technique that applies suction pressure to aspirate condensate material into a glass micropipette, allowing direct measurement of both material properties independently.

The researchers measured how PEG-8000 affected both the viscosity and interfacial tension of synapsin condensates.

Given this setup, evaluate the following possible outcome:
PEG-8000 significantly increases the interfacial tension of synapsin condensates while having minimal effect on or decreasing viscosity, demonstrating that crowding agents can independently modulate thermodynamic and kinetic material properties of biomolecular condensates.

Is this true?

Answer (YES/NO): NO